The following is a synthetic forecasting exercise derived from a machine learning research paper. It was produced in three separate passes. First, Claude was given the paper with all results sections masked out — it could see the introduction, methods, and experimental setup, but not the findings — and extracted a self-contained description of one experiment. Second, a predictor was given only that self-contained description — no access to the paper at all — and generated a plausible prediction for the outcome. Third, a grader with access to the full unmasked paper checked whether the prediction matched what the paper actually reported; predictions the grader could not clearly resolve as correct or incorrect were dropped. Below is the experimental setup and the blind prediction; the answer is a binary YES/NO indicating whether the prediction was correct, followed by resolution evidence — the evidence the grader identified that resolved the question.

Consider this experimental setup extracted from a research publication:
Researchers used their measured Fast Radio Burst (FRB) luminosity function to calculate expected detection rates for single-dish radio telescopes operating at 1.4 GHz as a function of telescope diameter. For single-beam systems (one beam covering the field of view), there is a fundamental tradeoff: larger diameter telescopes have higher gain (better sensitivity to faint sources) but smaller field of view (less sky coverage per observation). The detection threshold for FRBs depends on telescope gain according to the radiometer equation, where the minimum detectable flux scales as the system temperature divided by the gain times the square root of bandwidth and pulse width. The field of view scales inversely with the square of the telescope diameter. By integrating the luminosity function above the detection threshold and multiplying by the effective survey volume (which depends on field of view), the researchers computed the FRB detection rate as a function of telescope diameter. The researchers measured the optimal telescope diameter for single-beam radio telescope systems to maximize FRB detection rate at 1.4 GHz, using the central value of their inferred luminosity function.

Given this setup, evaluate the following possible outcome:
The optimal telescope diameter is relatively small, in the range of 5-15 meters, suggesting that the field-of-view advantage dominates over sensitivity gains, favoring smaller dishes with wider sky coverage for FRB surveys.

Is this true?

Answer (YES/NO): NO